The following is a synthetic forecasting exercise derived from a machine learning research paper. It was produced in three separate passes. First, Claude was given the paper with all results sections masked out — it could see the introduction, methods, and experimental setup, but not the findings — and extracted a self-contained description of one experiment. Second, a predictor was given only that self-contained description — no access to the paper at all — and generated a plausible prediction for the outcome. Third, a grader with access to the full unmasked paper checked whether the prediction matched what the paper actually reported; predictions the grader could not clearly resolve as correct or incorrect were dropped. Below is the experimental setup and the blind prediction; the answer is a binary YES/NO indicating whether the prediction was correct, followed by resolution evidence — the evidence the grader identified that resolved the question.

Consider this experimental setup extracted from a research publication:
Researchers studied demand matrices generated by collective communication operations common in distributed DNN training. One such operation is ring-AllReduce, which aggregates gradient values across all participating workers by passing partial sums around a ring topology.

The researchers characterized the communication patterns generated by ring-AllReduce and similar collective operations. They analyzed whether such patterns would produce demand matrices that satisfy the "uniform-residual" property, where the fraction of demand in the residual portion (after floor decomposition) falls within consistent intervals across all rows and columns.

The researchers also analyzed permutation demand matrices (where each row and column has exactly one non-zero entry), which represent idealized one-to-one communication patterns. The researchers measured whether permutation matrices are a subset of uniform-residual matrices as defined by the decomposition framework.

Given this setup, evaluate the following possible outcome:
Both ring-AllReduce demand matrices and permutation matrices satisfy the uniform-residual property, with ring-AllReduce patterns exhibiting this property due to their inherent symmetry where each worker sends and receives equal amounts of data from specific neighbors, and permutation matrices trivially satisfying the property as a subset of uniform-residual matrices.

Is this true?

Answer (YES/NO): NO